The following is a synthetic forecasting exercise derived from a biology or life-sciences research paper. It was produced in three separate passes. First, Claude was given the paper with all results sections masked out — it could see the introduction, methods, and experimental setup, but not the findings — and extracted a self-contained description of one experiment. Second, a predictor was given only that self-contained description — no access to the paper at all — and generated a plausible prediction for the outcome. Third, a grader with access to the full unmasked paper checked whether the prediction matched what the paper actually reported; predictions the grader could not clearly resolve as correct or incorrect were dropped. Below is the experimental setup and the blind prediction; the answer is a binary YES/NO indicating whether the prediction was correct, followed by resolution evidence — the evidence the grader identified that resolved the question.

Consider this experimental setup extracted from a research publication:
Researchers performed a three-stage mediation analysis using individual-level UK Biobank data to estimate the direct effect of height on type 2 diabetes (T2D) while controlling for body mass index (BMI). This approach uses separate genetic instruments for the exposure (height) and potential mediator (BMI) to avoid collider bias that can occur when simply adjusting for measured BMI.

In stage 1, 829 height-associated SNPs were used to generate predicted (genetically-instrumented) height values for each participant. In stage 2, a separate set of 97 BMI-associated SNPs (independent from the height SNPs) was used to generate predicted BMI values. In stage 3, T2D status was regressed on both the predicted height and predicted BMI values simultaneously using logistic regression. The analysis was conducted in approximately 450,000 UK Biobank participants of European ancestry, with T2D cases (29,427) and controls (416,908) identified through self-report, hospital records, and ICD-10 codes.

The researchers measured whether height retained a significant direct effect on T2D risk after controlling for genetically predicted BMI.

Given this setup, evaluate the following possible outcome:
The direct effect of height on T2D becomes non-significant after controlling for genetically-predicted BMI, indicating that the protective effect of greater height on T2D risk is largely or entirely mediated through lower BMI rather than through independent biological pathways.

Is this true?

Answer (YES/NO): YES